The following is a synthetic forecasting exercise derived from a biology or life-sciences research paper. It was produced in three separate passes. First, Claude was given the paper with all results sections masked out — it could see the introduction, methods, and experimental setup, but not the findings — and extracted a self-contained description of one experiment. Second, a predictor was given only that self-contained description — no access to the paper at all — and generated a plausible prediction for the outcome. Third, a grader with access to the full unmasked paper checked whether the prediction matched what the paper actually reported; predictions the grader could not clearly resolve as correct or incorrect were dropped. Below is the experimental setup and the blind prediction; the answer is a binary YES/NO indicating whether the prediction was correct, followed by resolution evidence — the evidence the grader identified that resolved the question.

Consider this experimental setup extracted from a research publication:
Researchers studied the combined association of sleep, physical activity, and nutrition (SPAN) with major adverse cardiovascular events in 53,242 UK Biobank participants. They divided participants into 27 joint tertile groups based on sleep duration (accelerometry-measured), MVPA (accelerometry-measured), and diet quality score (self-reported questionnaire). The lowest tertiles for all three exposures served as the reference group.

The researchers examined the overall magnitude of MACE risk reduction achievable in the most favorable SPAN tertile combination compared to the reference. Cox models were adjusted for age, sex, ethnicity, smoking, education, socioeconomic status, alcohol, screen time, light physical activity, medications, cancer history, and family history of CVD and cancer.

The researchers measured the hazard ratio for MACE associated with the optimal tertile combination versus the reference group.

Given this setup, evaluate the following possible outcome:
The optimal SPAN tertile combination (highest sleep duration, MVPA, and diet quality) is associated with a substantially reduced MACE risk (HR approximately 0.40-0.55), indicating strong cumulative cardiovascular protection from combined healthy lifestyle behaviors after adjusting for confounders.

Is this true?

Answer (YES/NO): NO